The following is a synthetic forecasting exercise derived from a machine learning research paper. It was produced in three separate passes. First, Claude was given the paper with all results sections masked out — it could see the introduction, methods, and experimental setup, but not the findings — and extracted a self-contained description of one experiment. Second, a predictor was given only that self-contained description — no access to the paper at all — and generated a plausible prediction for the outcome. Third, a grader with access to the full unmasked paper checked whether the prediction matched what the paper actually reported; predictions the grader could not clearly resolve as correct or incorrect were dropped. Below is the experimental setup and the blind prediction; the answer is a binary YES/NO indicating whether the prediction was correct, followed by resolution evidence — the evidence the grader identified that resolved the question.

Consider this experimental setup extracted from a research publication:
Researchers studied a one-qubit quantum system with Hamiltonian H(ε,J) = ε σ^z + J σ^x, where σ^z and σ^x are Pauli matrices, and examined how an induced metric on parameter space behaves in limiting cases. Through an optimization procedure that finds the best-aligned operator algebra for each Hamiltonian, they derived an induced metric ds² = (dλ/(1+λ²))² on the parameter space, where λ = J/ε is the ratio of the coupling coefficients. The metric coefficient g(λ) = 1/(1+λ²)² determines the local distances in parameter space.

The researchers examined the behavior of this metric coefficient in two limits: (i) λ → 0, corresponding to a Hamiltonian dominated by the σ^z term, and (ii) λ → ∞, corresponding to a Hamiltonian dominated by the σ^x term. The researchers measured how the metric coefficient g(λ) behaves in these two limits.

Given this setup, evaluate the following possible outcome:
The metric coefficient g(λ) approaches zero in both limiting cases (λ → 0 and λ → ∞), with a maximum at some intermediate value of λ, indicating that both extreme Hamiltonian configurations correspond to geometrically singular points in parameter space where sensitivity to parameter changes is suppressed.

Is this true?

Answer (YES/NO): NO